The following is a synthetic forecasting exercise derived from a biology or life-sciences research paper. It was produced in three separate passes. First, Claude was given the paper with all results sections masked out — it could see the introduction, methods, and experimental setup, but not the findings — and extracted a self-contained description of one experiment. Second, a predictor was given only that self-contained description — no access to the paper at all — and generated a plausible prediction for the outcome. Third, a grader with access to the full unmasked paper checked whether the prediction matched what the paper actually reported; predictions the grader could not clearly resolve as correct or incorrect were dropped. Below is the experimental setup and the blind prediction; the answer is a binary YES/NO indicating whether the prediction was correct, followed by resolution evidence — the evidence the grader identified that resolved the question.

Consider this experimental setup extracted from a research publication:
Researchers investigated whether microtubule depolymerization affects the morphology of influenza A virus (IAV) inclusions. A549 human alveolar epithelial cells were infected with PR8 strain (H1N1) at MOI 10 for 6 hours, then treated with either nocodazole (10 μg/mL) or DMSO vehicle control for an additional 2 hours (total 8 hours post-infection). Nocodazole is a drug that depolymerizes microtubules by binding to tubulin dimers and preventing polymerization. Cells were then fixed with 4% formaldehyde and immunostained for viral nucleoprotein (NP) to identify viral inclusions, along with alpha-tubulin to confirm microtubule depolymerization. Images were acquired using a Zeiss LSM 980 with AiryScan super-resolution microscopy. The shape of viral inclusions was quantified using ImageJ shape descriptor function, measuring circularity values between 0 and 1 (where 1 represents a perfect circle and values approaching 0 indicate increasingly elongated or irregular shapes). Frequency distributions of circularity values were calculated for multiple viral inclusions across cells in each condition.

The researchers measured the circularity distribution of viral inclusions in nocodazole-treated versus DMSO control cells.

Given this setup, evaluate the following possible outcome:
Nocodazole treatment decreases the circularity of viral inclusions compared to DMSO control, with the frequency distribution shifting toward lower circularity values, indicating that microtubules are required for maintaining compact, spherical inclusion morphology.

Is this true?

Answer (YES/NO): NO